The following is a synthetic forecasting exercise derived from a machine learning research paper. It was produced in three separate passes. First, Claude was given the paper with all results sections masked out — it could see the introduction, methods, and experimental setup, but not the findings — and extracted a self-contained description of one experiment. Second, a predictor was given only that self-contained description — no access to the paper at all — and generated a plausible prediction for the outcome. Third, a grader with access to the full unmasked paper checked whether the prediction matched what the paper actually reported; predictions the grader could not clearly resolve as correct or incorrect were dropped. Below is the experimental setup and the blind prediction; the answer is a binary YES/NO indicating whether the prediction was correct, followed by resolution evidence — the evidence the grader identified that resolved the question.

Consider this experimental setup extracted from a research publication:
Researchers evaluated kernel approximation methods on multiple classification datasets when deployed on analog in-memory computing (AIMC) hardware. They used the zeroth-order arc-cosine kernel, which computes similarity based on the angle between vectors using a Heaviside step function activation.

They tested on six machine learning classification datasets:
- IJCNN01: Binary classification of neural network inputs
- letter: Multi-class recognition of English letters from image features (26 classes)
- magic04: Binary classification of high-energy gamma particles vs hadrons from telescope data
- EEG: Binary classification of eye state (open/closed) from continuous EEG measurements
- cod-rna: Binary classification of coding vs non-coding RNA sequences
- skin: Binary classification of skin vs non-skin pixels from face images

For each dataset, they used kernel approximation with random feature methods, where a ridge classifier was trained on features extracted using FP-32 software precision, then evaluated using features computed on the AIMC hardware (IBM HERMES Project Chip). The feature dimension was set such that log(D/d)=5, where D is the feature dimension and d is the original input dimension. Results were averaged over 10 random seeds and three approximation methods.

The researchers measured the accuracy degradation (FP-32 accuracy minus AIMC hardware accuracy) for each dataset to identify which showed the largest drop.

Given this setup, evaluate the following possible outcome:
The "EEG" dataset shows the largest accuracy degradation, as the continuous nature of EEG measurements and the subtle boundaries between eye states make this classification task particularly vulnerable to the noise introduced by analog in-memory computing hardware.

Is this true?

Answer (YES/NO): YES